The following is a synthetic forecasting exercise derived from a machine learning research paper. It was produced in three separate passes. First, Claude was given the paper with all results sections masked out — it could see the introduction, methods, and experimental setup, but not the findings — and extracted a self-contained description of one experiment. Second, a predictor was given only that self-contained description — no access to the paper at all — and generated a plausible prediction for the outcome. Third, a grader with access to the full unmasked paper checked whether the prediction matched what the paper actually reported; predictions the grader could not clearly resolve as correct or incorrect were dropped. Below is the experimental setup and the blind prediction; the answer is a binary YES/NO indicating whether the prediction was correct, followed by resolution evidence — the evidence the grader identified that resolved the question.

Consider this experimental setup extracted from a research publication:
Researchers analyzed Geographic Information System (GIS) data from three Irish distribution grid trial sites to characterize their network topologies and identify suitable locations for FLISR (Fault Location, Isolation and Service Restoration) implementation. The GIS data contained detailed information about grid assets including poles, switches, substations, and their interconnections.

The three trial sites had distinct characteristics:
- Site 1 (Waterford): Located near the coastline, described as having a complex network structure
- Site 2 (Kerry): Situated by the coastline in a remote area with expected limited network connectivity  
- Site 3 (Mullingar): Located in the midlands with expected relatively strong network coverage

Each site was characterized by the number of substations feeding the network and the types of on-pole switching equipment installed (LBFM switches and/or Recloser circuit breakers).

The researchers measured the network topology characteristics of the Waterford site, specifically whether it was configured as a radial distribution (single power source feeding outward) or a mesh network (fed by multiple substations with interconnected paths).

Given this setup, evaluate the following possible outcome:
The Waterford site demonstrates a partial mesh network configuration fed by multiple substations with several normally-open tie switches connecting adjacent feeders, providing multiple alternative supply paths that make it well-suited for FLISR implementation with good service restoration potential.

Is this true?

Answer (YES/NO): YES